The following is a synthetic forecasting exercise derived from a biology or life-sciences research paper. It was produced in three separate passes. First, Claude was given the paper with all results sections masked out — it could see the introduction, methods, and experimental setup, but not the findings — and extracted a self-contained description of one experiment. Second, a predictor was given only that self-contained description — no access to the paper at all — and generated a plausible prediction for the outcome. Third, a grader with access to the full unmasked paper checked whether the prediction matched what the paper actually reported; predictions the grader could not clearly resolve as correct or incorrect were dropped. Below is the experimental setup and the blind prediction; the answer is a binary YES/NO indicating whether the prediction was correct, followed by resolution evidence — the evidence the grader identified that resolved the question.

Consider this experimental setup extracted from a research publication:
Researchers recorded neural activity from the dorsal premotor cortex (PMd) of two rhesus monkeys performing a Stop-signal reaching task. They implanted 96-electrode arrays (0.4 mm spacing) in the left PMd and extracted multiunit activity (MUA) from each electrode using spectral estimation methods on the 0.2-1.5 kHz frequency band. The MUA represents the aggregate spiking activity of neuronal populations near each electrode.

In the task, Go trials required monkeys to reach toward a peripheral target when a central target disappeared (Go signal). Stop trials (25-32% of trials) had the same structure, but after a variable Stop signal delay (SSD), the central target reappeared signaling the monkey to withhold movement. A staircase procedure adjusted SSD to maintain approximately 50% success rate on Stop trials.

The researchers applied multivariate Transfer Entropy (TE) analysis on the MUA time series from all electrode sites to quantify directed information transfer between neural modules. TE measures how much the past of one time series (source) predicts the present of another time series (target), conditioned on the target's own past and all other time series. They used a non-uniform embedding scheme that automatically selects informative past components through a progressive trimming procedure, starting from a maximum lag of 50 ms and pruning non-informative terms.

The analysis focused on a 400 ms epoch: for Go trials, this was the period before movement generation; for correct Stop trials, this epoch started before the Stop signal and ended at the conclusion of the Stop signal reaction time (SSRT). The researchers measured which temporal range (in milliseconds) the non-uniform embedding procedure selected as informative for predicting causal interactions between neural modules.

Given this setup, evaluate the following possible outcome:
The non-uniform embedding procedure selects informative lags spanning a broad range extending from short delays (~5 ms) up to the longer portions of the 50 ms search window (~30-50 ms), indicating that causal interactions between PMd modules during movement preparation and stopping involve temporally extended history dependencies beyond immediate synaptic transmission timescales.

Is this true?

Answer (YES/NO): NO